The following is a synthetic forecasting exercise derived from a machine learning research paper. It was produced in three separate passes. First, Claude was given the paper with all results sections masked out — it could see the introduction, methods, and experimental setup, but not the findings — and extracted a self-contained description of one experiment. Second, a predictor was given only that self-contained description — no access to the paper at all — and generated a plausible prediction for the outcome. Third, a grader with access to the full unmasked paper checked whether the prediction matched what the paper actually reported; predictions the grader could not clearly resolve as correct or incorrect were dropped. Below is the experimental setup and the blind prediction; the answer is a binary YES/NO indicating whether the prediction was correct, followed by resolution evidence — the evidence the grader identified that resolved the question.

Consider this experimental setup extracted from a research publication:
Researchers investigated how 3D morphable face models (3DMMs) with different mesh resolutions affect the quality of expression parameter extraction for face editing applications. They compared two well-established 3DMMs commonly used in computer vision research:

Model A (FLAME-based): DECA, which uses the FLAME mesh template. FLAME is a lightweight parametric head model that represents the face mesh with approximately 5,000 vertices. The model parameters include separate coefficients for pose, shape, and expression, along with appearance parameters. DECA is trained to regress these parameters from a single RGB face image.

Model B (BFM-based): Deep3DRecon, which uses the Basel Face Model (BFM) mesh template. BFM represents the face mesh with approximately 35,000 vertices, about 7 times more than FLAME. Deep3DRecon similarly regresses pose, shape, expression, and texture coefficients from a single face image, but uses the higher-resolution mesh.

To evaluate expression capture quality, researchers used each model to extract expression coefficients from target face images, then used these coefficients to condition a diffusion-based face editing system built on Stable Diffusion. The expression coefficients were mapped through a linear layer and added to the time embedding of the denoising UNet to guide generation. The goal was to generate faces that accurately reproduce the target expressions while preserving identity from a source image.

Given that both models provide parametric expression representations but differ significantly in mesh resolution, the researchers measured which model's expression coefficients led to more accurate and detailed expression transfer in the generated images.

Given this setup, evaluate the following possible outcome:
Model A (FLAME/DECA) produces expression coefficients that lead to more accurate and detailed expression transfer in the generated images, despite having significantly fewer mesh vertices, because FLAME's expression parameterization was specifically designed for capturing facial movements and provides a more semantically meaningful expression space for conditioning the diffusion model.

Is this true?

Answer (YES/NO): NO